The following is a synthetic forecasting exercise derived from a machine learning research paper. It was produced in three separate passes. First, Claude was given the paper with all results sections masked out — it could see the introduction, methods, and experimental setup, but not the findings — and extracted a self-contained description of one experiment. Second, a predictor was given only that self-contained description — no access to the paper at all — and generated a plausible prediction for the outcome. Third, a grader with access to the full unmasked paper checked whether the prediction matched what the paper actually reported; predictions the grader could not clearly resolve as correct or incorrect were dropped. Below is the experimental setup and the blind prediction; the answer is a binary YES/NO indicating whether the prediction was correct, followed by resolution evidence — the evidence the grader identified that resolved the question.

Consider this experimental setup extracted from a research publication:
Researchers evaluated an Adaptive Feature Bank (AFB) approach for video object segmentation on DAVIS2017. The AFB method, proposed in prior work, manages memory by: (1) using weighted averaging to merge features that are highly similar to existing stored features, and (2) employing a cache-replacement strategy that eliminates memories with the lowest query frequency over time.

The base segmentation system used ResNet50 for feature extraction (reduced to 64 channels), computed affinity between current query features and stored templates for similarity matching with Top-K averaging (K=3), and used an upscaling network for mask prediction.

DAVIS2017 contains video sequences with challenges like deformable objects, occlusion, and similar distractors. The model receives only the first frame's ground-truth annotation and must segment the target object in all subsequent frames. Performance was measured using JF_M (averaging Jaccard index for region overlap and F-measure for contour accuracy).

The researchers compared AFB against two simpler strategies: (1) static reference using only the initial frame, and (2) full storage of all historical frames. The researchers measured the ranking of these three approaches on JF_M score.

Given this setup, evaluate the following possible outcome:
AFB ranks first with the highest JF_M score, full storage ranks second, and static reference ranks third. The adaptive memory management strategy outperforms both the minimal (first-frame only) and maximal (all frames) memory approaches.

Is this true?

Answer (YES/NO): NO